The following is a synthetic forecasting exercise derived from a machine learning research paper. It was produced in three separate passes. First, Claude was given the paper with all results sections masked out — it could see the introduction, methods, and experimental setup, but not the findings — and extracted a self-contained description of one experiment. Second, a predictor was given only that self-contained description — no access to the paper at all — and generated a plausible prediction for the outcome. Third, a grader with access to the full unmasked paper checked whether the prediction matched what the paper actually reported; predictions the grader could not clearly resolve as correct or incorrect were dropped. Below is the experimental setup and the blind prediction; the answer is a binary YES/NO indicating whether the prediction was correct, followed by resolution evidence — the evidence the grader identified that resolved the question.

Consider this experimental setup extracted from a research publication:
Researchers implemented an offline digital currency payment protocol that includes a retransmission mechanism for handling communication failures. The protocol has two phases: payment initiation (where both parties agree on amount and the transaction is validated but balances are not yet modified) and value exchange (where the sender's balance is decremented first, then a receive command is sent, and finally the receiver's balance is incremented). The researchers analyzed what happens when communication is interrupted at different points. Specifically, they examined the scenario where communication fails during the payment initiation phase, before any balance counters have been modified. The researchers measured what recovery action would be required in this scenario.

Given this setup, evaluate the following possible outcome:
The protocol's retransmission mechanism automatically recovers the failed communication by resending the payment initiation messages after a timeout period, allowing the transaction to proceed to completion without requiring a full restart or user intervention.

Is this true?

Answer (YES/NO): NO